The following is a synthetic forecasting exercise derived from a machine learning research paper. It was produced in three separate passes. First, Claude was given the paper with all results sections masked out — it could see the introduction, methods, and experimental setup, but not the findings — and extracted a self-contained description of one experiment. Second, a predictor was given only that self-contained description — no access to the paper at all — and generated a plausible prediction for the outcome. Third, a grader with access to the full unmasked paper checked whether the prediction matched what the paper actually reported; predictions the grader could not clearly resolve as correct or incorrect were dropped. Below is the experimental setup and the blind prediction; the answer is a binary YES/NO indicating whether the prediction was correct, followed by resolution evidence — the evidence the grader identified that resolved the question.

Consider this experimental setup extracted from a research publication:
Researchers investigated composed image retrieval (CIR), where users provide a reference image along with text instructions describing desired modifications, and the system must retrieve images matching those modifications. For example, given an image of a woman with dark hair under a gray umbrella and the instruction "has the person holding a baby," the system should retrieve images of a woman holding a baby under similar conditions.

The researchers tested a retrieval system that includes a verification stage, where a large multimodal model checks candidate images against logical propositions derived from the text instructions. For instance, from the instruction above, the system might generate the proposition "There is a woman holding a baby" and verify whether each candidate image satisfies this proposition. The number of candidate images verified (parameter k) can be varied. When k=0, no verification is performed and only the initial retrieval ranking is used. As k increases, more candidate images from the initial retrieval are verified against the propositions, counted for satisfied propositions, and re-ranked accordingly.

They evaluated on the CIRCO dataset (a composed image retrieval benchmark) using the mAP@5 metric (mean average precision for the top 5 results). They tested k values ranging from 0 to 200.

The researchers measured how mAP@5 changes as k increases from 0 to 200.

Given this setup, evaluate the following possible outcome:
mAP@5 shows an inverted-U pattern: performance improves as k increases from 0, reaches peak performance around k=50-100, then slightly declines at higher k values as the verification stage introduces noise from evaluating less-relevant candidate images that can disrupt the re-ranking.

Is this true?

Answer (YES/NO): NO